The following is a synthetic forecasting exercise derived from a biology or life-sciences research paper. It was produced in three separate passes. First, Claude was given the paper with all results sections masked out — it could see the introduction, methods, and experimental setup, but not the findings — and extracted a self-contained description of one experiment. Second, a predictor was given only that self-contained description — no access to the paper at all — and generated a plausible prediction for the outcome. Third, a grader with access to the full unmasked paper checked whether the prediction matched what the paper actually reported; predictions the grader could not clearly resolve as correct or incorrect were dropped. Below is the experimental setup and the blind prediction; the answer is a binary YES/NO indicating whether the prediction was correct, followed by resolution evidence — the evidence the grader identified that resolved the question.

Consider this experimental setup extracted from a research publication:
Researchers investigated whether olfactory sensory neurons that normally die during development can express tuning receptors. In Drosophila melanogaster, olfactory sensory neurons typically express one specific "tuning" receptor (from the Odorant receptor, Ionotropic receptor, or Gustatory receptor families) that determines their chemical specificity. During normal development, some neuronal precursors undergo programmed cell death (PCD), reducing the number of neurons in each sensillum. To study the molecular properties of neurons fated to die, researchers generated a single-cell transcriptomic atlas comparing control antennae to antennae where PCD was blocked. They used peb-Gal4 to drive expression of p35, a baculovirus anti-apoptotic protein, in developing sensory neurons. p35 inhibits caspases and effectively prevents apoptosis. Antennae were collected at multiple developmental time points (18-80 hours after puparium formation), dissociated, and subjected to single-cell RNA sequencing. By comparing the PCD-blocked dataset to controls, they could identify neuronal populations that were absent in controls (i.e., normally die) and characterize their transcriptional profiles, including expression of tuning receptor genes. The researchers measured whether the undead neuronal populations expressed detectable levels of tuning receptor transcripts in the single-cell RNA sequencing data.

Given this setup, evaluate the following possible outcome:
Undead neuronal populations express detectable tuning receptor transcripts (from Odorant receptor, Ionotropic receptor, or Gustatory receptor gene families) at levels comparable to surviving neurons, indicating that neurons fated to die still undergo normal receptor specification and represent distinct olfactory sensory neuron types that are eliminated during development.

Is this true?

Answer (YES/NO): NO